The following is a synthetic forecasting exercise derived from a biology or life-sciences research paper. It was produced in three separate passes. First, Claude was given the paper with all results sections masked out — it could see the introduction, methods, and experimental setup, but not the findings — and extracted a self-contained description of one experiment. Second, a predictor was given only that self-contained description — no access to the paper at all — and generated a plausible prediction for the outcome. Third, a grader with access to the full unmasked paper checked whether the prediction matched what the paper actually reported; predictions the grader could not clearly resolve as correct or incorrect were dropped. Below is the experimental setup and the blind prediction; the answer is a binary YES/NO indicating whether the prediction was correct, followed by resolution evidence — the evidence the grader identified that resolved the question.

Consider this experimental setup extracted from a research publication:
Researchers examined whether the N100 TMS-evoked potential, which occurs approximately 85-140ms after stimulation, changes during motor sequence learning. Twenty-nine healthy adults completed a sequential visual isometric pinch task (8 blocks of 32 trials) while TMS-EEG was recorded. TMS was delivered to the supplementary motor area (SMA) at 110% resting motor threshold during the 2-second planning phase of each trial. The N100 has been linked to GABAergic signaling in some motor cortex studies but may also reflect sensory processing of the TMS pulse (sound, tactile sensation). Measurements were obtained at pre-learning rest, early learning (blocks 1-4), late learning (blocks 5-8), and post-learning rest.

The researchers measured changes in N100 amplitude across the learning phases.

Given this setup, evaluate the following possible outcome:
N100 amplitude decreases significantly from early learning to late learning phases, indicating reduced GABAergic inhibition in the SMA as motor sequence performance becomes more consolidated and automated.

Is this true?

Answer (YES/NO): NO